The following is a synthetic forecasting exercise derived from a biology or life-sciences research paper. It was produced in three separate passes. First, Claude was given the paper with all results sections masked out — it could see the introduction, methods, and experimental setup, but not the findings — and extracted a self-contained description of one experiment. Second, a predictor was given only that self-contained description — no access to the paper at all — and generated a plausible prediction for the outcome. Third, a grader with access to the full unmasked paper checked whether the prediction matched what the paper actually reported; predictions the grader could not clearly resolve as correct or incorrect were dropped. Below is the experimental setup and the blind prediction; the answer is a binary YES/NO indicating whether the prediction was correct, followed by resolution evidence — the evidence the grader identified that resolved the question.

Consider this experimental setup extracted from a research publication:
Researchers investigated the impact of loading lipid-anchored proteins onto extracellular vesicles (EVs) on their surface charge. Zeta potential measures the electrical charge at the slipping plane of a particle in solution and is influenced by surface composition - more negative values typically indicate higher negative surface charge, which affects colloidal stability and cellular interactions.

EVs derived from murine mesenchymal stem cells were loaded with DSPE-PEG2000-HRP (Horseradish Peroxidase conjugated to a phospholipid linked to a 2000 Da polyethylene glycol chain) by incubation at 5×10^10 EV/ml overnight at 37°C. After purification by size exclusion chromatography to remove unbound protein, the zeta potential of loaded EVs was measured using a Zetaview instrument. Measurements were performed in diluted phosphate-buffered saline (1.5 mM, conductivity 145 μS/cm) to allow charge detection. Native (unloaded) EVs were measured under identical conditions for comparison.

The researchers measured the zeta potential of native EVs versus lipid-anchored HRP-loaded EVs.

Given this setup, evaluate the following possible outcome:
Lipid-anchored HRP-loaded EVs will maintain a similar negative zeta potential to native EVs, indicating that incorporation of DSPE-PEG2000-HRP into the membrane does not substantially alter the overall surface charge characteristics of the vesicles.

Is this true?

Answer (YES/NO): YES